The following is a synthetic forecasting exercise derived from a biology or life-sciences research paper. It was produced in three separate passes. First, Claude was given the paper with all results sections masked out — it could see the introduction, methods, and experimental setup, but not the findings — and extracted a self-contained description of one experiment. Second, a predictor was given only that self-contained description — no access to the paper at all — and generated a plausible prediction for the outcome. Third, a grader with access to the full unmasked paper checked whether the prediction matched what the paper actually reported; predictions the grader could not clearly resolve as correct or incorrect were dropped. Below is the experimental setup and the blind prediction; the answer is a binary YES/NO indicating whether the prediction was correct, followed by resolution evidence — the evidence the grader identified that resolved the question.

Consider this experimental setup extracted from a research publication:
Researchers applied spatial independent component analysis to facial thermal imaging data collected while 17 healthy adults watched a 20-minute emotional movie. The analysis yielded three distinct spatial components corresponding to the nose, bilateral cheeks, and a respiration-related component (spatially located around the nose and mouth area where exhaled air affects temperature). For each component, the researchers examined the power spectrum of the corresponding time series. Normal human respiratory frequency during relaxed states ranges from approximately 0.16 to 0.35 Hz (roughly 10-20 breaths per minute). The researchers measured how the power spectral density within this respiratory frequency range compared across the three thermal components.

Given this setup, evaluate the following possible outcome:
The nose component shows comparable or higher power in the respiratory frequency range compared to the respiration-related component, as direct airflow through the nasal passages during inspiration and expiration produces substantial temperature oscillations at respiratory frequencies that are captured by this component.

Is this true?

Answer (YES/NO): NO